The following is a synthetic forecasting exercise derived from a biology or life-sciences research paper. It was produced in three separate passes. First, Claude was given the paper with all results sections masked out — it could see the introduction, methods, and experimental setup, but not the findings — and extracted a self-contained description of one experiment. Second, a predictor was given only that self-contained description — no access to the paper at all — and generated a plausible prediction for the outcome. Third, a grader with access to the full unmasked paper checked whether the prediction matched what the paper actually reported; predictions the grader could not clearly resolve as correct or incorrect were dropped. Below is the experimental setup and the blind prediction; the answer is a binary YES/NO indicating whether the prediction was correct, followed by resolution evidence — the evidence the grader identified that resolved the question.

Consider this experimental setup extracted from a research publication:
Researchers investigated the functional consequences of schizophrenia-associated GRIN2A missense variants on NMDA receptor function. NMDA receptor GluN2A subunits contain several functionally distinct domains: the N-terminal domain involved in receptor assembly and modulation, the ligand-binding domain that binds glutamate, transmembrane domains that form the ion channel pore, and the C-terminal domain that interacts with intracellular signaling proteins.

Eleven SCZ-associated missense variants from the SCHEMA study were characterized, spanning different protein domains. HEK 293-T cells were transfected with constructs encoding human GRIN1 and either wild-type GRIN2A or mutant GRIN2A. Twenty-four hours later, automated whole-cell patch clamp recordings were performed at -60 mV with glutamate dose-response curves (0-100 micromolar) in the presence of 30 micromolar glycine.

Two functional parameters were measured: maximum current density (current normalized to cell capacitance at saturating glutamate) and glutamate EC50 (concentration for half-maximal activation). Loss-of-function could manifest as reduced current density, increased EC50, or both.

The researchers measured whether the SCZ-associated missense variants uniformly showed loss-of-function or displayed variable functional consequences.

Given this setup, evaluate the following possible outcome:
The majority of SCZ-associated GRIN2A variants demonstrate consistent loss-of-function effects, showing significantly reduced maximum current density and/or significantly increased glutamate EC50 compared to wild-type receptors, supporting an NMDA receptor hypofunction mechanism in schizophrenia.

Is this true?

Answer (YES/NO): NO